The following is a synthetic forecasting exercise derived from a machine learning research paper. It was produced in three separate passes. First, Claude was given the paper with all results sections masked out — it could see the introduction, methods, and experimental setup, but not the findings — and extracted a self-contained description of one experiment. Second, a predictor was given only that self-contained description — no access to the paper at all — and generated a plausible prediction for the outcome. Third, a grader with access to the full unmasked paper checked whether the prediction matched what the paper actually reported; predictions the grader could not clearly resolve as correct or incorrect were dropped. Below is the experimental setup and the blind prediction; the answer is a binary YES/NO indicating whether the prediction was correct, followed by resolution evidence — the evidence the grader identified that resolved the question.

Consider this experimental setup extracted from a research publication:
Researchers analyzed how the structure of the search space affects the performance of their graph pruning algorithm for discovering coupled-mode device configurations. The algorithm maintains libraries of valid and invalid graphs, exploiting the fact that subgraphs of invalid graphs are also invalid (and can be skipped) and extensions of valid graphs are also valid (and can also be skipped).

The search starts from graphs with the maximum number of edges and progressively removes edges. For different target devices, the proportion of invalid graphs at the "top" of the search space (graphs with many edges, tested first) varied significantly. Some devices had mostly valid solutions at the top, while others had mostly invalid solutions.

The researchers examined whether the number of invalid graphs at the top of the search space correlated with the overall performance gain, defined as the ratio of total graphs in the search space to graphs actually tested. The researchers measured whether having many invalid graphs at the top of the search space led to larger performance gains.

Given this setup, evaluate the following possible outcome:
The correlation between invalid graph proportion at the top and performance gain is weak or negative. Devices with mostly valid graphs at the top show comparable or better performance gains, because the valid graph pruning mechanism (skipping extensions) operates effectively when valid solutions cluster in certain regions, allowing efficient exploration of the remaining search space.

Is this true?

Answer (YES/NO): NO